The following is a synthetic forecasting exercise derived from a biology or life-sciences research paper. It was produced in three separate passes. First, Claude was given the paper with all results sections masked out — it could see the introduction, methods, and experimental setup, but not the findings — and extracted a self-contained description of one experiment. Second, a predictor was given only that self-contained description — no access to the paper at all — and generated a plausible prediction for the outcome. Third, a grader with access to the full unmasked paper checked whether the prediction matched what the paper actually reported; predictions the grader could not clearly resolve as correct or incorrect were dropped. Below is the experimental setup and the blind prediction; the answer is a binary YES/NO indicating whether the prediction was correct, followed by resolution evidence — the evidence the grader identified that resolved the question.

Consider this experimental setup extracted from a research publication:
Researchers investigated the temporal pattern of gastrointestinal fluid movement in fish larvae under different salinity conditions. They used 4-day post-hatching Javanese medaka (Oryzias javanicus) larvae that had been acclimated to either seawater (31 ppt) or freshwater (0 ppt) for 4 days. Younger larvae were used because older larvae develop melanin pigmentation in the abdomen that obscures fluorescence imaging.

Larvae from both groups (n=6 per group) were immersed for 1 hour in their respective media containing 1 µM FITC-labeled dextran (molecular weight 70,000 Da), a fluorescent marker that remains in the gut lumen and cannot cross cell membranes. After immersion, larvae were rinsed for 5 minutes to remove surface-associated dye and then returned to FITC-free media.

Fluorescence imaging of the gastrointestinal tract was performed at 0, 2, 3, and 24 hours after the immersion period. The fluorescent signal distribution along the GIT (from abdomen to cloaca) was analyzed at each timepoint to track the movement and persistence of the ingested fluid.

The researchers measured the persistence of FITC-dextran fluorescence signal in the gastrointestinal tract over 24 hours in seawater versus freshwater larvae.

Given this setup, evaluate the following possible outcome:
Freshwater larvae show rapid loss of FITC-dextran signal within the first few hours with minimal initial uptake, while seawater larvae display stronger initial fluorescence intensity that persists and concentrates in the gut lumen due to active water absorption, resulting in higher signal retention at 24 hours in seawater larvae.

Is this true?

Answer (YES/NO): NO